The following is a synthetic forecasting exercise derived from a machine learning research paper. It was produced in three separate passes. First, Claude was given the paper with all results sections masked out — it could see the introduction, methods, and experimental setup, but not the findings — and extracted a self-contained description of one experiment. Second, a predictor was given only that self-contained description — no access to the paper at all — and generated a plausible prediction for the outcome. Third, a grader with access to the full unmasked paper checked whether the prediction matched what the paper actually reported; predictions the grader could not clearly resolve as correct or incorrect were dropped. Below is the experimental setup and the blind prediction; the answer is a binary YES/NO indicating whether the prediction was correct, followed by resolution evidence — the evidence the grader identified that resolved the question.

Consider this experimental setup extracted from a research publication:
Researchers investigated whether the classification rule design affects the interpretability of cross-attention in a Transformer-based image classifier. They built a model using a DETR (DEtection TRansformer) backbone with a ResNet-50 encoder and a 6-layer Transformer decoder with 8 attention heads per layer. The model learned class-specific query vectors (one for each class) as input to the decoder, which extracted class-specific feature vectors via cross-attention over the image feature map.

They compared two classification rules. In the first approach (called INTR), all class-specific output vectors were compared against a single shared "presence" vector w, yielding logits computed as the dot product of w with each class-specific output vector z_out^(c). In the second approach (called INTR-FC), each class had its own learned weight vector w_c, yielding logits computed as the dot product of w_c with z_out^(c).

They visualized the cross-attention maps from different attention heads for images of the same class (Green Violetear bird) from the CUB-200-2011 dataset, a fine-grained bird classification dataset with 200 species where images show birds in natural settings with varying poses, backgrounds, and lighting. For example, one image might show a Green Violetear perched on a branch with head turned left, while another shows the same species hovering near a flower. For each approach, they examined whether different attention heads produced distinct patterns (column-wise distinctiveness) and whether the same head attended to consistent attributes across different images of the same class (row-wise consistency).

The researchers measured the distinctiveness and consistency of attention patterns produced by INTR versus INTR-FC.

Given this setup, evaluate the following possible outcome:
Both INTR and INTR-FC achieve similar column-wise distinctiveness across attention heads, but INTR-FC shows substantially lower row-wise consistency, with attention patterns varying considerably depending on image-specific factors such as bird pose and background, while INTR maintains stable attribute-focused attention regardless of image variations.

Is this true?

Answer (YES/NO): NO